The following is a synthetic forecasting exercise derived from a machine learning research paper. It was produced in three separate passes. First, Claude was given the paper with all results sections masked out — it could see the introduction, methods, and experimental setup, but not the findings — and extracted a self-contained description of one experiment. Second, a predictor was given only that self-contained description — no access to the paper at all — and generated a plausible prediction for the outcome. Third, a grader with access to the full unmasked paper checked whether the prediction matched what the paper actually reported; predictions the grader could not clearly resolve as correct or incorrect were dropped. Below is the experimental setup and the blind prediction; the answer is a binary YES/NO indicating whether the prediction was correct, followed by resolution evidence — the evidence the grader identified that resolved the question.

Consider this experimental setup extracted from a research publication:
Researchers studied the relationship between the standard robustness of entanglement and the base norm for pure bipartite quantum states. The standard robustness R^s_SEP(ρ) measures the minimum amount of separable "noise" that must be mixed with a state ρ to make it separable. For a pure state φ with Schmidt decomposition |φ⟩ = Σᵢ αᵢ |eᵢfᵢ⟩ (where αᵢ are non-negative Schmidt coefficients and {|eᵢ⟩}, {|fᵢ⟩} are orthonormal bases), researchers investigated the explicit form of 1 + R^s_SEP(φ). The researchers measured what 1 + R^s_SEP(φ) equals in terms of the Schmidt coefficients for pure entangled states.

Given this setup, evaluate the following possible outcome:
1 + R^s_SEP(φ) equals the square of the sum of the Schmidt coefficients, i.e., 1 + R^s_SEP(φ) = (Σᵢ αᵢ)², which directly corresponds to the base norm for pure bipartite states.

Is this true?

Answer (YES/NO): NO